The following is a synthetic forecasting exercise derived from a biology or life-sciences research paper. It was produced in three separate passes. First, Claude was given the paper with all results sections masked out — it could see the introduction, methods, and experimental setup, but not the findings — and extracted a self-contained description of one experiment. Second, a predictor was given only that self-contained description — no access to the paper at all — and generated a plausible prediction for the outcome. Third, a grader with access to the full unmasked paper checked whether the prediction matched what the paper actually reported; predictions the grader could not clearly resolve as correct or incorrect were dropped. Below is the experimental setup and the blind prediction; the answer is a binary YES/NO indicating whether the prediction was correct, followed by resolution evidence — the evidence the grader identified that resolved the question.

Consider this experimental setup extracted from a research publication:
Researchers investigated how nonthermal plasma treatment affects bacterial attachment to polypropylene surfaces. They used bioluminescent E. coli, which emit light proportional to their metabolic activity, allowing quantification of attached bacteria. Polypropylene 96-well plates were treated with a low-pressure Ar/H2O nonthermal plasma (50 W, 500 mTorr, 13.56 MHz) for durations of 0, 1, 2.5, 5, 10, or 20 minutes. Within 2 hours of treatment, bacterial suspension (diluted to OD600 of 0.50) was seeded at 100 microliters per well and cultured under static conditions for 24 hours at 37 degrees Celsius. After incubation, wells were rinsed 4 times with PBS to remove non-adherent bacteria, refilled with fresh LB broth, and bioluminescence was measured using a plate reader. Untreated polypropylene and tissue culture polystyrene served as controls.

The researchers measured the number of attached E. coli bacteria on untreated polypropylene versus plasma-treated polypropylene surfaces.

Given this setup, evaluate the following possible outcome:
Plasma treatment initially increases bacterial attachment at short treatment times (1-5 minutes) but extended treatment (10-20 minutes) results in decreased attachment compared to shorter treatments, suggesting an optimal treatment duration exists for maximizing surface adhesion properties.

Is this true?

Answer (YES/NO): NO